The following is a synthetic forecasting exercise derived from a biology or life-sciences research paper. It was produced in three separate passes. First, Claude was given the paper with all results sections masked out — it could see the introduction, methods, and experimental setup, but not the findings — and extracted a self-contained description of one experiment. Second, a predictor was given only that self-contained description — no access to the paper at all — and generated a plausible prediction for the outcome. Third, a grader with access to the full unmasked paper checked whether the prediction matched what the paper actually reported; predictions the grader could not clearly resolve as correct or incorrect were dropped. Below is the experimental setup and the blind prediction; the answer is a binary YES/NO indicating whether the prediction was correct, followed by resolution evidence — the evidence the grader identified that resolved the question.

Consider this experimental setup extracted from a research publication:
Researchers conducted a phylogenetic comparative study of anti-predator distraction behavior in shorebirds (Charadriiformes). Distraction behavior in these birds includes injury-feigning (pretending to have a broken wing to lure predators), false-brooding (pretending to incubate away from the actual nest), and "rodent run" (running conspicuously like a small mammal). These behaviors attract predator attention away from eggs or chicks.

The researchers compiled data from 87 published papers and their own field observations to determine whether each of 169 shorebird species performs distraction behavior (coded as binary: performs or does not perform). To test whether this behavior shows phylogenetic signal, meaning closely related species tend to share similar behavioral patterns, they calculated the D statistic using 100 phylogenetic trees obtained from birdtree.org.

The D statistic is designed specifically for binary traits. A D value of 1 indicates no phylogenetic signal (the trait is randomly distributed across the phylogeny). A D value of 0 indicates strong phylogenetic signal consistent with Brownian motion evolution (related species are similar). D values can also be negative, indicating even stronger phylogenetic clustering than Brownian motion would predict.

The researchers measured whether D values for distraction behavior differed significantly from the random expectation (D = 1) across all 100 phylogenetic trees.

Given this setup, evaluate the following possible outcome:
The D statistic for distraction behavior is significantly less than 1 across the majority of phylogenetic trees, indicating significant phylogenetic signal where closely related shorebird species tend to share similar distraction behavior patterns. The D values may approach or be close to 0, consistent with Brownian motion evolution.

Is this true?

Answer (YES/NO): YES